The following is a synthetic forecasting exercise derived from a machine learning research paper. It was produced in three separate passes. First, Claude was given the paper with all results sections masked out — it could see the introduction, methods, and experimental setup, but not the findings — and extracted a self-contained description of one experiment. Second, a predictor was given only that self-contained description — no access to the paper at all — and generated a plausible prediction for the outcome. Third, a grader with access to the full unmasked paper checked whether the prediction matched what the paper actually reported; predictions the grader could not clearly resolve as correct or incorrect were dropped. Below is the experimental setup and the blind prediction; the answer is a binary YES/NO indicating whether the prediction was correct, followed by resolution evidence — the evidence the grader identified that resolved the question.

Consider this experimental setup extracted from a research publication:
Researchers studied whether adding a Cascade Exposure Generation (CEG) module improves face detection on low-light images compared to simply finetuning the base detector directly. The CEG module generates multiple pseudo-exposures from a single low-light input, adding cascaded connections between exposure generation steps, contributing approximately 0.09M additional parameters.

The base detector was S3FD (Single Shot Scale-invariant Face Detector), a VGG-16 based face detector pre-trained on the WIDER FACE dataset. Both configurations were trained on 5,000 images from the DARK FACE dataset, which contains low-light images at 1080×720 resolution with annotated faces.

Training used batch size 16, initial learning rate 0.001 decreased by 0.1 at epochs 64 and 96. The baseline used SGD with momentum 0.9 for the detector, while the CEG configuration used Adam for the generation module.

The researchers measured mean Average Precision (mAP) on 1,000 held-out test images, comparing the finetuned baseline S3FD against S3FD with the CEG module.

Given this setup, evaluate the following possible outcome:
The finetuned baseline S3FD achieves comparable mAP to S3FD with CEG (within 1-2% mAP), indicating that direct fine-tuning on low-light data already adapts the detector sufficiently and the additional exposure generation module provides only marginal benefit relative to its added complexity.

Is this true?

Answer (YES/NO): NO